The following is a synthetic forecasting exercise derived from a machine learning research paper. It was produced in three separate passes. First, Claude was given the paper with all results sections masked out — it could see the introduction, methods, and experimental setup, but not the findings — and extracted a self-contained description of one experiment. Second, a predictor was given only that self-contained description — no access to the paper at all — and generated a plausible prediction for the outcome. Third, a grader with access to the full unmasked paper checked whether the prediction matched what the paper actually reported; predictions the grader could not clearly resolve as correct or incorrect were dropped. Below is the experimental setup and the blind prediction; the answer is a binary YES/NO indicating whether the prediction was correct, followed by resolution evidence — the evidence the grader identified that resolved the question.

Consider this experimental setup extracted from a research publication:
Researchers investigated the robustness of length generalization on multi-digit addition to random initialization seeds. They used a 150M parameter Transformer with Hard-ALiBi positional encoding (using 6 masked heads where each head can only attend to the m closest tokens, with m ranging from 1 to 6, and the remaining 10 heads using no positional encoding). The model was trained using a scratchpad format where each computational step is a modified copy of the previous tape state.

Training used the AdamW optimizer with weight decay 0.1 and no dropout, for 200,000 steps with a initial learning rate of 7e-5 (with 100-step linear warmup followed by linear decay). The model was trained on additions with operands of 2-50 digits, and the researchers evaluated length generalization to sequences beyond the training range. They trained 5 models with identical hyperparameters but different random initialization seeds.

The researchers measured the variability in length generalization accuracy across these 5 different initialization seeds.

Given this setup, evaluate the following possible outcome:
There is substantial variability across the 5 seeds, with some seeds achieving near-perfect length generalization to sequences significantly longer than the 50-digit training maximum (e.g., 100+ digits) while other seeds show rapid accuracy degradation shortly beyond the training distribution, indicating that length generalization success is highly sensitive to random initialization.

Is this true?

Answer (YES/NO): NO